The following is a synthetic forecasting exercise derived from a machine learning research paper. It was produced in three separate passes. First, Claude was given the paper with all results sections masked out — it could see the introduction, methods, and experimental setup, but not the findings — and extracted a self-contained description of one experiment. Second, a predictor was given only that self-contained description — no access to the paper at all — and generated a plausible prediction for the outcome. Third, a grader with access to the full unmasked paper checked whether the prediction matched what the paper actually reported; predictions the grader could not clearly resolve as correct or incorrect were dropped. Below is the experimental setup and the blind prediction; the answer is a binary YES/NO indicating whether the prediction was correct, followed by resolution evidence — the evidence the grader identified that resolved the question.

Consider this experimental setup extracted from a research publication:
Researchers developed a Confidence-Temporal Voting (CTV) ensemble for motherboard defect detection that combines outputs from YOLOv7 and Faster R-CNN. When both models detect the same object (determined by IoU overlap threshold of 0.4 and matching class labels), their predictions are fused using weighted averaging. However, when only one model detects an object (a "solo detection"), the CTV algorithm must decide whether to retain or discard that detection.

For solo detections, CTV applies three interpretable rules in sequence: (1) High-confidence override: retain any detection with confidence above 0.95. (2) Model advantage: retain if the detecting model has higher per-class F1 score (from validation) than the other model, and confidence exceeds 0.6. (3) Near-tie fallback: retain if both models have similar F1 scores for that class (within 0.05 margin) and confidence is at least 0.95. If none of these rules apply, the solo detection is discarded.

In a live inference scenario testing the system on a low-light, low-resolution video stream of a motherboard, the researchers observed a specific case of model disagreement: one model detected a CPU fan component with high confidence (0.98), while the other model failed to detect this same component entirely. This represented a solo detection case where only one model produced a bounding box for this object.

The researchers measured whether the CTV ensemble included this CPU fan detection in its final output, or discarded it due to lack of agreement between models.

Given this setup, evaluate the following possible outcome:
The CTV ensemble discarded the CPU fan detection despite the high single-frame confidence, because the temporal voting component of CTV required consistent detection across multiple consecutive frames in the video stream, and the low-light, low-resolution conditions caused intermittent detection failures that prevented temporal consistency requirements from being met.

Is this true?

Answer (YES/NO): NO